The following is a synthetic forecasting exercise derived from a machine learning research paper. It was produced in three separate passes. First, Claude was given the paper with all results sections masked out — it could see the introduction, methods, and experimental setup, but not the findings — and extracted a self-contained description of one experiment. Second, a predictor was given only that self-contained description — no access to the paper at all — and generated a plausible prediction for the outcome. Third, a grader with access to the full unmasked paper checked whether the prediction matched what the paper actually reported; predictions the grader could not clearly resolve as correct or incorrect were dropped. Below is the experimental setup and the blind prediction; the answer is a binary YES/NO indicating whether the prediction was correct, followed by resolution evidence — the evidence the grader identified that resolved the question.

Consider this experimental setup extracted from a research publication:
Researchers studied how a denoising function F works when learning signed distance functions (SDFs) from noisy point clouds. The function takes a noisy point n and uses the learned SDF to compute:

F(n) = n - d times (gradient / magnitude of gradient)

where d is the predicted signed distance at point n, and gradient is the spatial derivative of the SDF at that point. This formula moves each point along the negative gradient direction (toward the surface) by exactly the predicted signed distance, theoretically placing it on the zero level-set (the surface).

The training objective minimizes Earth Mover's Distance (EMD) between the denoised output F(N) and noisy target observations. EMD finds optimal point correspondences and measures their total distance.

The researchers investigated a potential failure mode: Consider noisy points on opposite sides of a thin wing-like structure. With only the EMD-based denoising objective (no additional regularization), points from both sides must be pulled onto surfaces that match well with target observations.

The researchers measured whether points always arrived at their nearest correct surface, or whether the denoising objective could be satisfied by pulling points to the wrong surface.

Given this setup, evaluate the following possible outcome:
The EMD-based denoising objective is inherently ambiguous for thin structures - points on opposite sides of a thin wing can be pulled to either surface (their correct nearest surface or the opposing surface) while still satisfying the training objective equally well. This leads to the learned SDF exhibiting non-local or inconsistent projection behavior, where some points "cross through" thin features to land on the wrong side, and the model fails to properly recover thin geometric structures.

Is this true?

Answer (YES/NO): YES